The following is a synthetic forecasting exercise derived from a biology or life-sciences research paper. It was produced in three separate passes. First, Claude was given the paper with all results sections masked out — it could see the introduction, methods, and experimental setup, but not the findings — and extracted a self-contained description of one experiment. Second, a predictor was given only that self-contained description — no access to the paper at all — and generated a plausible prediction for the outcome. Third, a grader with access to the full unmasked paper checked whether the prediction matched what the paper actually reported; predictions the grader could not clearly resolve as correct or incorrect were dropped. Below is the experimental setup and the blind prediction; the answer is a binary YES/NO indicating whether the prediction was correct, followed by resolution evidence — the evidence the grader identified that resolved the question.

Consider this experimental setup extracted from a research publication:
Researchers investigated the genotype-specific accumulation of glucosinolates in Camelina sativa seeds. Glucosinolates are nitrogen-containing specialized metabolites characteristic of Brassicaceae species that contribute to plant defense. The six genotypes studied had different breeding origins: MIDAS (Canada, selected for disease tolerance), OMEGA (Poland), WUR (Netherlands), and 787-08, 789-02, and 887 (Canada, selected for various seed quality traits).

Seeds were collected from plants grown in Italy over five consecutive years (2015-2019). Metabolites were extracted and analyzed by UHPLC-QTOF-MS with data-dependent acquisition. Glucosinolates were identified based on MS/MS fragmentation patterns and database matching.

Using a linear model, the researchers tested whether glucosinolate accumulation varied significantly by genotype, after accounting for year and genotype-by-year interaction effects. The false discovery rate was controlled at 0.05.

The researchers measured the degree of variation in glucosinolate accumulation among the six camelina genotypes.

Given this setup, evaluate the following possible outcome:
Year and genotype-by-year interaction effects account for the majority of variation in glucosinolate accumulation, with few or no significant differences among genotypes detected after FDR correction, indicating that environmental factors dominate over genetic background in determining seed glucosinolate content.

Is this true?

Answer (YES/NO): NO